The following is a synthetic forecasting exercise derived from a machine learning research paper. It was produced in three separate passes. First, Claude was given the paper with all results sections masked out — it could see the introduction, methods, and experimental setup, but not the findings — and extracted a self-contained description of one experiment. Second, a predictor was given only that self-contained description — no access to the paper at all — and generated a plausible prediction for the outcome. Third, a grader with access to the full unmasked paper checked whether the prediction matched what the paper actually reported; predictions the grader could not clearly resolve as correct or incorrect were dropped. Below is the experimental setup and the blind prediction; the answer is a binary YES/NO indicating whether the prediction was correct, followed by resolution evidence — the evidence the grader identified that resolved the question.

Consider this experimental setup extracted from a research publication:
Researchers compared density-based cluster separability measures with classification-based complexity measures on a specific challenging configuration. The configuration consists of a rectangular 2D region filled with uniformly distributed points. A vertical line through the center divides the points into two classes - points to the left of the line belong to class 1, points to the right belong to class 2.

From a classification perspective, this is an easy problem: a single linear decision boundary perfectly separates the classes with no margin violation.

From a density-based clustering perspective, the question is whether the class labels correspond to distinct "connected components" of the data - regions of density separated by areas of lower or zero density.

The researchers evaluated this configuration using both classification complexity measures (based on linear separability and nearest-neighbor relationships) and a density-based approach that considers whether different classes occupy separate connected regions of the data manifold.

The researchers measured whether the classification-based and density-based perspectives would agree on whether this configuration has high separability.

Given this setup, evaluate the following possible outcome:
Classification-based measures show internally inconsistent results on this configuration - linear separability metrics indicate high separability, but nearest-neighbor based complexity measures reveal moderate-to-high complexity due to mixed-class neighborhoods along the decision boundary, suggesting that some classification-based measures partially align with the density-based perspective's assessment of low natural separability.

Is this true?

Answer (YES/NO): NO